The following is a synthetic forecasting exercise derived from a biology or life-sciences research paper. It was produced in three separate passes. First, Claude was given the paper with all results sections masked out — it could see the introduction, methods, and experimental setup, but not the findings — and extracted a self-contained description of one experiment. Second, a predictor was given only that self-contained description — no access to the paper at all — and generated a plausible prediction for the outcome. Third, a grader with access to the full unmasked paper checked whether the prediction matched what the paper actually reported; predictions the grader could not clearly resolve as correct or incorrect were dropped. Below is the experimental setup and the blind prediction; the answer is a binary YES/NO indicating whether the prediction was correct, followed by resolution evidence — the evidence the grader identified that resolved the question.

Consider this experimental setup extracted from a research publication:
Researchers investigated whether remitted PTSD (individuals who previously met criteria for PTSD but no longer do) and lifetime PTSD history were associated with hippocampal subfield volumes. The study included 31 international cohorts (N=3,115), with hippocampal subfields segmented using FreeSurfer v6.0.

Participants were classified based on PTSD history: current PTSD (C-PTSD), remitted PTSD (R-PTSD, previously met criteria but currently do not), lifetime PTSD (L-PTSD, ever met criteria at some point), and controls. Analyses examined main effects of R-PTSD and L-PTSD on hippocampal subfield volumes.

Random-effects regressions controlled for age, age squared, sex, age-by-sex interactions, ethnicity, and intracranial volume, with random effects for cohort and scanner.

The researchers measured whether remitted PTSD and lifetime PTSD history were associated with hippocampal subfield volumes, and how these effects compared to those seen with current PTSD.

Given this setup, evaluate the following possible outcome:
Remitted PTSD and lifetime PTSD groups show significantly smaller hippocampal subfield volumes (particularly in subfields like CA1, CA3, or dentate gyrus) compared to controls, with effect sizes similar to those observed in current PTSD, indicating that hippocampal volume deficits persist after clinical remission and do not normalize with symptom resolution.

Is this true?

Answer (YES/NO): NO